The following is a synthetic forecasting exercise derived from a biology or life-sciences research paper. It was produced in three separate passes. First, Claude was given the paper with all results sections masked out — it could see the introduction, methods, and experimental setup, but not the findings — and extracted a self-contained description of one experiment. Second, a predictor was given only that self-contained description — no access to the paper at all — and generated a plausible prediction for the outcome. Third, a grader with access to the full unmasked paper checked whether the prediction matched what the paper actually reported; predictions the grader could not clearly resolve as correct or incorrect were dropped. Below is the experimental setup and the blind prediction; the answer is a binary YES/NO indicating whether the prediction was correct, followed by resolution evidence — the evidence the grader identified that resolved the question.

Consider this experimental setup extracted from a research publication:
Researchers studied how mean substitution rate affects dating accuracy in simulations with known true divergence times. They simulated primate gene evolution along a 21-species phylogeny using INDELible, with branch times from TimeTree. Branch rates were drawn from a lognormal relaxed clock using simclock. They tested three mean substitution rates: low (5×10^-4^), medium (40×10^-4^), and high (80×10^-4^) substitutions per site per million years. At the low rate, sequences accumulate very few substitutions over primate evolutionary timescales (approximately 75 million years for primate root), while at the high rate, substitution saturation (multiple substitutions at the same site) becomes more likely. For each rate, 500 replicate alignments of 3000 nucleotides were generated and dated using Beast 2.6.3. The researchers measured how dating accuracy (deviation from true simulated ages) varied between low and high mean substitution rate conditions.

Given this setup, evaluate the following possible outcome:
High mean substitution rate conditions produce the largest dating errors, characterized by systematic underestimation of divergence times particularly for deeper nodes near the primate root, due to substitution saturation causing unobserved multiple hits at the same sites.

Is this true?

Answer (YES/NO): NO